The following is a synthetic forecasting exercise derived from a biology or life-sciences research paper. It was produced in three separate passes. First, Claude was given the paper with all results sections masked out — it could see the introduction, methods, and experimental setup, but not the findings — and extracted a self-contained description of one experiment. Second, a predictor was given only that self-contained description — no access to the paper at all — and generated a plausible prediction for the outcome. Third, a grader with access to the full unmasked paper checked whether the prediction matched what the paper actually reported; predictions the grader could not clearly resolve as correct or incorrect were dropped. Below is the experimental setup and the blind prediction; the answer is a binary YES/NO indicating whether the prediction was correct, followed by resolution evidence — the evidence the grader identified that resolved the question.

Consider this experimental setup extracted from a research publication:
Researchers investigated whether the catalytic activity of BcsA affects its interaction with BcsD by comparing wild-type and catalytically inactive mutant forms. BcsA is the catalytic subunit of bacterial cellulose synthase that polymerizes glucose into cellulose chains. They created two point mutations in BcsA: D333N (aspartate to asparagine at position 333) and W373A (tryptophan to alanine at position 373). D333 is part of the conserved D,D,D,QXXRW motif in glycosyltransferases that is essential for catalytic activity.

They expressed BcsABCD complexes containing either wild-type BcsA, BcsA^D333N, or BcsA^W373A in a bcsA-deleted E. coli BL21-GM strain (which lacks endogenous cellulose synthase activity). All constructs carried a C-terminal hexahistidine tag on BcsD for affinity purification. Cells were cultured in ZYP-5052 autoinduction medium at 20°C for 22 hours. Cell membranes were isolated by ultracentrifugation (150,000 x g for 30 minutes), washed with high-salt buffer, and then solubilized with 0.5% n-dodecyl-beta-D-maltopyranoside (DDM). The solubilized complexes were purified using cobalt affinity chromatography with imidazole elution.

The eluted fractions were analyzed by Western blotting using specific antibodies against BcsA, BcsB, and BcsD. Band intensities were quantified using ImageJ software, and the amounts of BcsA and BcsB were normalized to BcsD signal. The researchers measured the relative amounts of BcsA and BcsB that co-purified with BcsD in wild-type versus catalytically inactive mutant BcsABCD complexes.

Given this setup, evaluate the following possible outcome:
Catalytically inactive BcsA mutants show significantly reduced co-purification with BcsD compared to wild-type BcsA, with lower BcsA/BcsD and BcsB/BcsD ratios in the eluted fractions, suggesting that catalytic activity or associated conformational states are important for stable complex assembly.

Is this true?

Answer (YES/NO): NO